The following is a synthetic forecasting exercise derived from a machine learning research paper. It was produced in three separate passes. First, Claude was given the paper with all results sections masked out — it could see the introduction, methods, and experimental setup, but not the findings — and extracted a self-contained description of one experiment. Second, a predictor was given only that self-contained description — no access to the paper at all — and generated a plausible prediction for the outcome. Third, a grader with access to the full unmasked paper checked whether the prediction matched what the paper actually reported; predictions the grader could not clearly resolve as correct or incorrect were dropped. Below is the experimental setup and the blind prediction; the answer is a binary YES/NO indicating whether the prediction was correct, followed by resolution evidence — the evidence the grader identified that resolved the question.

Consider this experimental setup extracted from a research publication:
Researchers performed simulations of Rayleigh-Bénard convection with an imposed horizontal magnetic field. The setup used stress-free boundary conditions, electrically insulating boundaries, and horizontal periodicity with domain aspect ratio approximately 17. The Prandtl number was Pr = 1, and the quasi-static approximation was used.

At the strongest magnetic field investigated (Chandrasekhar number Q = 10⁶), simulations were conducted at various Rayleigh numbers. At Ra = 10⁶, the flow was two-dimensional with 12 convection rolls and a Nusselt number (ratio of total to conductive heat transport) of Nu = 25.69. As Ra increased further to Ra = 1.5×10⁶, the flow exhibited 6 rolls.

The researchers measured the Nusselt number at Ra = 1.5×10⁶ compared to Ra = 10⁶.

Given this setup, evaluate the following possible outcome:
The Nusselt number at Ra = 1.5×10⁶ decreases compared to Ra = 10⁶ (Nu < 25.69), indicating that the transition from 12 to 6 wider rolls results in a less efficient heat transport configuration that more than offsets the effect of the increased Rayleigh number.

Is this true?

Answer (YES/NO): YES